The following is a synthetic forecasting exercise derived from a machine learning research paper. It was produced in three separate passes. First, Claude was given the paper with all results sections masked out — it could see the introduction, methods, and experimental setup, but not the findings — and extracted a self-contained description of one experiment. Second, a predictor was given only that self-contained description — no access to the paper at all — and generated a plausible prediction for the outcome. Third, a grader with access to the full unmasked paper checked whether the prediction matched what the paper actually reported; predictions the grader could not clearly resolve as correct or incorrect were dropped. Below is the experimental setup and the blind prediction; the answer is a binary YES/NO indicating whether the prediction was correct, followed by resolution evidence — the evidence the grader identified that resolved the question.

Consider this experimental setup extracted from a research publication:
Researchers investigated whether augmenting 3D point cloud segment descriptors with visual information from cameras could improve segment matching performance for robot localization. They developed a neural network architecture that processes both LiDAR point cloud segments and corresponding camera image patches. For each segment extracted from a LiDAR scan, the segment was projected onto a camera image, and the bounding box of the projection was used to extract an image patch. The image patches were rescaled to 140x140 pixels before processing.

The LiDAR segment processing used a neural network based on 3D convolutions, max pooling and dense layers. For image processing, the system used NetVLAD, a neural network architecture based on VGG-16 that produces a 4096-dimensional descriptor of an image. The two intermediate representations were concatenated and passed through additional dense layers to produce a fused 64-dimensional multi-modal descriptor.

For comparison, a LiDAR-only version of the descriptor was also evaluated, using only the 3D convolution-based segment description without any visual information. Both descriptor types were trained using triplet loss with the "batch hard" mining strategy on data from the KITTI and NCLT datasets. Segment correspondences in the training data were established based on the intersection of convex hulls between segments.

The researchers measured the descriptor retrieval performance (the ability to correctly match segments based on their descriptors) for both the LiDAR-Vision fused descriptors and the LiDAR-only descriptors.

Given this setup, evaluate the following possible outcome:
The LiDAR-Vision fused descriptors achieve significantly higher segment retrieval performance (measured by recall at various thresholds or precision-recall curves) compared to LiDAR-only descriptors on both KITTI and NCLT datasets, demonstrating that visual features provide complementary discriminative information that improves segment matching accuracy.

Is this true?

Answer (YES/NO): YES